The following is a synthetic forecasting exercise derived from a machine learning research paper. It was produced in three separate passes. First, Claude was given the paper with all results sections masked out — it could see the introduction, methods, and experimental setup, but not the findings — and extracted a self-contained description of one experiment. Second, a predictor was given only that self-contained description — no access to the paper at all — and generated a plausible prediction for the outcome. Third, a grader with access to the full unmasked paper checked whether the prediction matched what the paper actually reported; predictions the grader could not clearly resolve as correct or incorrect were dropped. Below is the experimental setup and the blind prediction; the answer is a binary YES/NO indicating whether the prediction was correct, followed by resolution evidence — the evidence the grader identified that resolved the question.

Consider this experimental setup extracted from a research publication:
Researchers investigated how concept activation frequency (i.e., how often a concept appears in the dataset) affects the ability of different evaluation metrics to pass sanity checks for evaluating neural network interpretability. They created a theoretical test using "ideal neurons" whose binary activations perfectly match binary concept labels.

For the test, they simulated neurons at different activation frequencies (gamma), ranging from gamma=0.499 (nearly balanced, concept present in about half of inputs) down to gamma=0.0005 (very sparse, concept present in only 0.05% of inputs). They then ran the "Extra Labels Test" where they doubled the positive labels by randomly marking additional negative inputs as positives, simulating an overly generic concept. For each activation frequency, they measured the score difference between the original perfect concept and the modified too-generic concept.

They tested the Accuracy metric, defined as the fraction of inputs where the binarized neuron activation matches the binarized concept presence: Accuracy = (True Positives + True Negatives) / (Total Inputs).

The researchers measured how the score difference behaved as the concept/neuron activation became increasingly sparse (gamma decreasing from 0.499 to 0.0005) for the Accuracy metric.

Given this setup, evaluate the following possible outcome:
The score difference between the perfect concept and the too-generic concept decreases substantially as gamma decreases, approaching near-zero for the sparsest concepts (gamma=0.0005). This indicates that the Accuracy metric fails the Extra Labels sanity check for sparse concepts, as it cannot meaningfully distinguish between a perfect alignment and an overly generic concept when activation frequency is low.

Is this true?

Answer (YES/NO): YES